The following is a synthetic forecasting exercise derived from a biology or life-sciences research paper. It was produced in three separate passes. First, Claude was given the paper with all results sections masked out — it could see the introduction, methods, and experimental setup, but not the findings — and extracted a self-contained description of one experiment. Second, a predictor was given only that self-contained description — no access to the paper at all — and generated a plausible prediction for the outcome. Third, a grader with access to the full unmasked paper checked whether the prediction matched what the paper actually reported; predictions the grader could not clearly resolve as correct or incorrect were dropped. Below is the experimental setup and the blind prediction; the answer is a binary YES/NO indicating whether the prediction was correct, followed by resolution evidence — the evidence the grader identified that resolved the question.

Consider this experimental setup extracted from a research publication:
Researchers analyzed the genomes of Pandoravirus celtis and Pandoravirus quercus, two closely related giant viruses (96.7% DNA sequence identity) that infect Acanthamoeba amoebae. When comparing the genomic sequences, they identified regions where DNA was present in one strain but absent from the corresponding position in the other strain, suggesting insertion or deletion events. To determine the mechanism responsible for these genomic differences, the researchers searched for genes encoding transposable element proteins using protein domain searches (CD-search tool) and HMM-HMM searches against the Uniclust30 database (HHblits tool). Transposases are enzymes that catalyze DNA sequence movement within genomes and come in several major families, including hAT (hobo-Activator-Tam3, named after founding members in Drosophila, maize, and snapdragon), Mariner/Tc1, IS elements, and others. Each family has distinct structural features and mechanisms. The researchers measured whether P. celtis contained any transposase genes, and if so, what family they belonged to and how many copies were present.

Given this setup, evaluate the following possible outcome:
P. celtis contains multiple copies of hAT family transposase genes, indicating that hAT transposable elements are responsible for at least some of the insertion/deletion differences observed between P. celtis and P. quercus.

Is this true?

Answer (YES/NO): YES